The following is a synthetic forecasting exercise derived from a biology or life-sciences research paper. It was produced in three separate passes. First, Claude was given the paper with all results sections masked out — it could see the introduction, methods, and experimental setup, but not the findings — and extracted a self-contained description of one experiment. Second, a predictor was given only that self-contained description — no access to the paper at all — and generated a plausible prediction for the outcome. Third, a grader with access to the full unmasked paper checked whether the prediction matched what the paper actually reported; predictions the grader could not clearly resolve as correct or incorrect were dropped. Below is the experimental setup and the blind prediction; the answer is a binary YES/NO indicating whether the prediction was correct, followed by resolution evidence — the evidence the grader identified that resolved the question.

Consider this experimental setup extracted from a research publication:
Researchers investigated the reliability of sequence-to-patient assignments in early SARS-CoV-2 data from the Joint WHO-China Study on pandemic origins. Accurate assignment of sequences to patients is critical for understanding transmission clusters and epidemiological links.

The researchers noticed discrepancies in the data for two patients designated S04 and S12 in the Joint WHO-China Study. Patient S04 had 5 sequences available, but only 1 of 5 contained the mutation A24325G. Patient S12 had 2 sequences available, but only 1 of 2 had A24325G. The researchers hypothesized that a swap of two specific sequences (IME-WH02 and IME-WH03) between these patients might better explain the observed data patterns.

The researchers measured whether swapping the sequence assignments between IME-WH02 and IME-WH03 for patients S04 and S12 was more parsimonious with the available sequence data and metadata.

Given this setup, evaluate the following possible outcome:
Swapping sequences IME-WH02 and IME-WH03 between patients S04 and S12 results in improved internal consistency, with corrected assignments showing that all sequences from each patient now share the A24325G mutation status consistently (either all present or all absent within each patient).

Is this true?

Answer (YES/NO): YES